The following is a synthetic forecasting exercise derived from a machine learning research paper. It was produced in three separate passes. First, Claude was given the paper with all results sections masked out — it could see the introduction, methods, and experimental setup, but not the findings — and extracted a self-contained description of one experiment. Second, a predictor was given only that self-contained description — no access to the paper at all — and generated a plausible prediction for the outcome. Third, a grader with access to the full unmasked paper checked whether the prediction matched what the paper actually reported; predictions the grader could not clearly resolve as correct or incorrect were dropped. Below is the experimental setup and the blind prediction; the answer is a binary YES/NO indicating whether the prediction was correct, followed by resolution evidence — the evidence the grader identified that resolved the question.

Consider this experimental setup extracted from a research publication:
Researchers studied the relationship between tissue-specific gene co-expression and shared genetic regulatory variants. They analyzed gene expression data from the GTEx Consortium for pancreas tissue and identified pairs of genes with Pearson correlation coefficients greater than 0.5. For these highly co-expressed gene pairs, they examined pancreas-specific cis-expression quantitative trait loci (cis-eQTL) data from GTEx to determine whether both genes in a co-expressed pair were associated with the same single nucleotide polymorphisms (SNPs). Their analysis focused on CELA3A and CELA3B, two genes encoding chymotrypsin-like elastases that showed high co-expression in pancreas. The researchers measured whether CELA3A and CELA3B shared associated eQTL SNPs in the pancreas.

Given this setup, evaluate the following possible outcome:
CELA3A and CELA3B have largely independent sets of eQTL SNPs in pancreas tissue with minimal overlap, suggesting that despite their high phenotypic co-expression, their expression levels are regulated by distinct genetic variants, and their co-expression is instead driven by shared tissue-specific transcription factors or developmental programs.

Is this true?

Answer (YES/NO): NO